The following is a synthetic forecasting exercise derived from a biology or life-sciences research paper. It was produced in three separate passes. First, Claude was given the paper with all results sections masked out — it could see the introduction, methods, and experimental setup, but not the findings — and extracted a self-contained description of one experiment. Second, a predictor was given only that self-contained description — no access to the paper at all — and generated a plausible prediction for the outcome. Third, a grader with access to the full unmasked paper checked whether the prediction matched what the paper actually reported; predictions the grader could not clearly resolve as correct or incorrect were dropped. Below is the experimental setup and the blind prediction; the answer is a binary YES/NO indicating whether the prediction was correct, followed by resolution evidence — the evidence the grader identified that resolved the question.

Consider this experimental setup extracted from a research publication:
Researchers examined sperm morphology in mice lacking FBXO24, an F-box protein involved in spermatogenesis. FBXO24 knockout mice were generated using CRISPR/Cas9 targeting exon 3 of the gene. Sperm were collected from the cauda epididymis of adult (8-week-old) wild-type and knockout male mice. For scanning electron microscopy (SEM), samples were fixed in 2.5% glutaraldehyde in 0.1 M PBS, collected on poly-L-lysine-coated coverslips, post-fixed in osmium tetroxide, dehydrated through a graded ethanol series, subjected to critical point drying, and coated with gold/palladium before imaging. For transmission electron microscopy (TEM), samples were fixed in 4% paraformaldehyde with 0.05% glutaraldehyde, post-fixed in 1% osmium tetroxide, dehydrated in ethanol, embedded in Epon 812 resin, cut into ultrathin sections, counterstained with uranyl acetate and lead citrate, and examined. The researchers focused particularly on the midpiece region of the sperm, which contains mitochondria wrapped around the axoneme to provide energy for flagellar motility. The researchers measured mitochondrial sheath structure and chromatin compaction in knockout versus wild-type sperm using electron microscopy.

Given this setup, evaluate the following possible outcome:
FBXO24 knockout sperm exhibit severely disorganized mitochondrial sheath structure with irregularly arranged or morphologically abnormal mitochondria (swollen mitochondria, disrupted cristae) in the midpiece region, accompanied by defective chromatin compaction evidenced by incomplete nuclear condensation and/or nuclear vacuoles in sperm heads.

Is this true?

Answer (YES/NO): YES